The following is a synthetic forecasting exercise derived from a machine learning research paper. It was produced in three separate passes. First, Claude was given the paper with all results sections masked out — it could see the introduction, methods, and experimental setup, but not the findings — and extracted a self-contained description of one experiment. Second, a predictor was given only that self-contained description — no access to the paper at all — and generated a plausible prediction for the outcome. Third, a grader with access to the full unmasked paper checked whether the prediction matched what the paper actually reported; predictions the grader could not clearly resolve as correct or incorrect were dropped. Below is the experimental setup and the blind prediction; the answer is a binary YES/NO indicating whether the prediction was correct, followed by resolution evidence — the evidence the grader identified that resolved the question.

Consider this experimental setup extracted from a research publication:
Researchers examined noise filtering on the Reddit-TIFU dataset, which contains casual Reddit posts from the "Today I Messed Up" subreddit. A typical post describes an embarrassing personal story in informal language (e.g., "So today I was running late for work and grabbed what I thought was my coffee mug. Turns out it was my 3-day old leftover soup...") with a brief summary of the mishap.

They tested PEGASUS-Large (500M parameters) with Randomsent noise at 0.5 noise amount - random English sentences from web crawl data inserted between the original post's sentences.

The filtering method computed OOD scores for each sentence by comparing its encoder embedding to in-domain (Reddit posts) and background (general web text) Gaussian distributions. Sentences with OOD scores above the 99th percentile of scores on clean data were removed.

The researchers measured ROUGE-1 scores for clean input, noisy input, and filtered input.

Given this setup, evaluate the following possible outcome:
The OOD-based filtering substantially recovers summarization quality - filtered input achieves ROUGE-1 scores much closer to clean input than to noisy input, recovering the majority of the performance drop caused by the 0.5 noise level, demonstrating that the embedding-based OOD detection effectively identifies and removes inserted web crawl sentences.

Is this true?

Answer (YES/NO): YES